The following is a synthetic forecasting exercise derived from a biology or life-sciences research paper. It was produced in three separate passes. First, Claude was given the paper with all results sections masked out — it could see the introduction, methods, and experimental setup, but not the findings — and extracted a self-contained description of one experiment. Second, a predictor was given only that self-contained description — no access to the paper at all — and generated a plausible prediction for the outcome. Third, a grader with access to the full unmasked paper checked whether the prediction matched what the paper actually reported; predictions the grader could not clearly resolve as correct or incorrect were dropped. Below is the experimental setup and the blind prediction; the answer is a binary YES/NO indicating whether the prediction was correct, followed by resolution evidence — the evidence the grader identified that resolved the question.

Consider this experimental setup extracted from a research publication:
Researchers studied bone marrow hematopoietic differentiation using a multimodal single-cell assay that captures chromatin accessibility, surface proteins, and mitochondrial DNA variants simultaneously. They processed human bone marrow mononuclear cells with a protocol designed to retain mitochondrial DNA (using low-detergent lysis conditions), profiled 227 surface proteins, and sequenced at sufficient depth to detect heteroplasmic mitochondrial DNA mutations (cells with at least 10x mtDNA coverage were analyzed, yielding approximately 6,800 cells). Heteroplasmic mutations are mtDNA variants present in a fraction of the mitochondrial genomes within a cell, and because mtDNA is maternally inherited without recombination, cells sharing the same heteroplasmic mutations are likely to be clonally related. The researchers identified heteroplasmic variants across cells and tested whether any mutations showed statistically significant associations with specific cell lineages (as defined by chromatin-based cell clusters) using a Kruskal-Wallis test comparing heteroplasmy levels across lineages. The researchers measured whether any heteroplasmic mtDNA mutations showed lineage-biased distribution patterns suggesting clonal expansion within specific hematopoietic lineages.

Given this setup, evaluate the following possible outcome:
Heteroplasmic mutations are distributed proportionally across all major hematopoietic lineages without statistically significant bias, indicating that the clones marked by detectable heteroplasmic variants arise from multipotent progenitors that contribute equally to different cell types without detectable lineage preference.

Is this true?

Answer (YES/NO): NO